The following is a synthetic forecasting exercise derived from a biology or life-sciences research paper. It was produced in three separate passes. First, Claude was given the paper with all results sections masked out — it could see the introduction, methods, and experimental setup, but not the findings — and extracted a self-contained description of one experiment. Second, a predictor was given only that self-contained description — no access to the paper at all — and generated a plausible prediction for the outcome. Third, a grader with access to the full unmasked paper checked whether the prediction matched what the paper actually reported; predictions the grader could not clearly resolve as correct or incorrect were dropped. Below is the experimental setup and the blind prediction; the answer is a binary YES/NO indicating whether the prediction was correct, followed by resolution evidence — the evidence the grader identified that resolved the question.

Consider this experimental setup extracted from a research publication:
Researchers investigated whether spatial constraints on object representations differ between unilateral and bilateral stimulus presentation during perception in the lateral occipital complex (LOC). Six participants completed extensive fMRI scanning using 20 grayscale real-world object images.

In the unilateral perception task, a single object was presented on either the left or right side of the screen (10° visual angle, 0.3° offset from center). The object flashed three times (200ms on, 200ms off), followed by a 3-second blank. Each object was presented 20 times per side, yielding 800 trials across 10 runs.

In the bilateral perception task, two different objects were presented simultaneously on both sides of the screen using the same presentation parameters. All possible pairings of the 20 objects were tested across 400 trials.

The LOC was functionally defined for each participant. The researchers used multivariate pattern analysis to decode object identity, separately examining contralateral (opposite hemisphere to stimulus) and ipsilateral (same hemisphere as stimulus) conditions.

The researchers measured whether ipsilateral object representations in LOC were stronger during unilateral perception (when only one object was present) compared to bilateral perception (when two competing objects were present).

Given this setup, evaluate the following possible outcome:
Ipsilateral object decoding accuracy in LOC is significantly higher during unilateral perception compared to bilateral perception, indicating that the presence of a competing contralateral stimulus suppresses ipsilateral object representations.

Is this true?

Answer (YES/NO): YES